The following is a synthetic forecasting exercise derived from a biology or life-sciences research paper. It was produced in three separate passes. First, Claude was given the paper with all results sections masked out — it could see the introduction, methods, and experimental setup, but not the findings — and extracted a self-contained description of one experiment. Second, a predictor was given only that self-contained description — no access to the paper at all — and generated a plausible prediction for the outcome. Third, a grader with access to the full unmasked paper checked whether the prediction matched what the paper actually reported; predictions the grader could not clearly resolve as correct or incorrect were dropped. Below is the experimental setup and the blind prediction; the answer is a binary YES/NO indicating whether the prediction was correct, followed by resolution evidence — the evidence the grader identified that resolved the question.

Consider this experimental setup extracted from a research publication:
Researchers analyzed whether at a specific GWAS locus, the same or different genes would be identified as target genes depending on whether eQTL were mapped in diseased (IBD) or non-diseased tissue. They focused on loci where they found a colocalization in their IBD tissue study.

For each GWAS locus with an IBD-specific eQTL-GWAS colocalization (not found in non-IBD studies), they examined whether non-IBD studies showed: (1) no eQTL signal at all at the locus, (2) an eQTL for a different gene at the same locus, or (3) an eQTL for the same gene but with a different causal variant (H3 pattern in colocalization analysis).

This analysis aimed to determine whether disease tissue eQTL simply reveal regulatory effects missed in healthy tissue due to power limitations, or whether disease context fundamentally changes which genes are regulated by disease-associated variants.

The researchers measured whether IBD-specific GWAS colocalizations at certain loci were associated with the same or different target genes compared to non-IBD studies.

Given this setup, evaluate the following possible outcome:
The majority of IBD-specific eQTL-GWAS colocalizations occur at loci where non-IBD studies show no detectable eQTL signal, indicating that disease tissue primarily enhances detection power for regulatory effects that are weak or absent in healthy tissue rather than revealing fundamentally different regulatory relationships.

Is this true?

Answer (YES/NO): NO